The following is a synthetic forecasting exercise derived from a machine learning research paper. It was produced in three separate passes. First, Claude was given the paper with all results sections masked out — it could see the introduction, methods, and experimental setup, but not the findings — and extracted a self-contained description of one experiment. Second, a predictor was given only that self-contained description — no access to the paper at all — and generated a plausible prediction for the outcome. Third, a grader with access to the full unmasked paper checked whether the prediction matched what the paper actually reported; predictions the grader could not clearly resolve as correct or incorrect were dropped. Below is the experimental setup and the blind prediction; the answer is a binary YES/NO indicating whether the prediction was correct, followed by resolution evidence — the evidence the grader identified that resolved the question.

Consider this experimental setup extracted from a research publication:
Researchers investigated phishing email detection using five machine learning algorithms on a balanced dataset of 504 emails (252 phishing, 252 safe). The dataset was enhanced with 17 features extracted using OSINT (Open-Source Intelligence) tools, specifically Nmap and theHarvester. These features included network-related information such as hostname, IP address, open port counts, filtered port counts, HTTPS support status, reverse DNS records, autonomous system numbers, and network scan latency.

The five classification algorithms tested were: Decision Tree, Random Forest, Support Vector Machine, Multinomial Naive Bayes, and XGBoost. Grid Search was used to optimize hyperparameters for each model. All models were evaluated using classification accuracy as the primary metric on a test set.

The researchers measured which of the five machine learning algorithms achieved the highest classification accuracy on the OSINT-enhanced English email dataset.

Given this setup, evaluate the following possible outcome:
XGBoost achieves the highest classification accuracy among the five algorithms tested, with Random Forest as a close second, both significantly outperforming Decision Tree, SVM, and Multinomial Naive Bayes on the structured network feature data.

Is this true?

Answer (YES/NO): NO